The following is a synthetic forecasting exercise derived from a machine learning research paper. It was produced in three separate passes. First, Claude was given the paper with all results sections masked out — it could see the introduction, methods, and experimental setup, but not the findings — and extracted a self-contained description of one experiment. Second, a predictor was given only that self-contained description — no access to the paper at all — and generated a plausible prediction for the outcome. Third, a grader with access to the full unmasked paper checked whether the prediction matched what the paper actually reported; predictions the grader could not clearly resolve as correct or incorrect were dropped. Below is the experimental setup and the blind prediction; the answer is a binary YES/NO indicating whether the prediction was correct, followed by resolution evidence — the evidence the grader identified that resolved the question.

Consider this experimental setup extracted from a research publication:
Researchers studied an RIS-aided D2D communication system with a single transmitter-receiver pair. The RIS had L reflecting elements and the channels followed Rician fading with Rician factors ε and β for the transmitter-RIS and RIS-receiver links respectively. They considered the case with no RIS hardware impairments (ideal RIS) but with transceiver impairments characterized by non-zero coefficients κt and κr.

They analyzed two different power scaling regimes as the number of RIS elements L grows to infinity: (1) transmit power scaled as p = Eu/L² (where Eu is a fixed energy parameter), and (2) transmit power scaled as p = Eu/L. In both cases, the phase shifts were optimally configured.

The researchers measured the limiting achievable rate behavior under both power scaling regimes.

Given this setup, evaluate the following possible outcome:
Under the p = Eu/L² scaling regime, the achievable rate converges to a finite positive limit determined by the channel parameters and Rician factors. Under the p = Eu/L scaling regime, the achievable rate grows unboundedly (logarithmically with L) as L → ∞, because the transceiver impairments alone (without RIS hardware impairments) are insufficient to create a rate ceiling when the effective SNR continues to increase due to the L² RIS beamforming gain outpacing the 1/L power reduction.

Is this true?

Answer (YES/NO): NO